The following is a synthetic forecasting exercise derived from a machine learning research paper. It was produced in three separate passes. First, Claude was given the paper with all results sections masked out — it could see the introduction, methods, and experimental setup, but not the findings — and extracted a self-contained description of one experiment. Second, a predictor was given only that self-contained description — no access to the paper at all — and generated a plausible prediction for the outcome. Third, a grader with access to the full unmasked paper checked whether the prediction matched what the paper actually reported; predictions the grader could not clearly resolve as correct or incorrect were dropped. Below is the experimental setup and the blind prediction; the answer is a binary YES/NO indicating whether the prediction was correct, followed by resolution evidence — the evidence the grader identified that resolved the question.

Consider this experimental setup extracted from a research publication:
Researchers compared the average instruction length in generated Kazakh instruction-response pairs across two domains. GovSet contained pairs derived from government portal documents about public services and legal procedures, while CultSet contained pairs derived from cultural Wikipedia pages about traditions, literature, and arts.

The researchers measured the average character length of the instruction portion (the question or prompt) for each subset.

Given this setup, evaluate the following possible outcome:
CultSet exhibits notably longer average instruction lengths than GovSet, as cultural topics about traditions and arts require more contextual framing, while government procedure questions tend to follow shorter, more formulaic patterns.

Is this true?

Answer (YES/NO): YES